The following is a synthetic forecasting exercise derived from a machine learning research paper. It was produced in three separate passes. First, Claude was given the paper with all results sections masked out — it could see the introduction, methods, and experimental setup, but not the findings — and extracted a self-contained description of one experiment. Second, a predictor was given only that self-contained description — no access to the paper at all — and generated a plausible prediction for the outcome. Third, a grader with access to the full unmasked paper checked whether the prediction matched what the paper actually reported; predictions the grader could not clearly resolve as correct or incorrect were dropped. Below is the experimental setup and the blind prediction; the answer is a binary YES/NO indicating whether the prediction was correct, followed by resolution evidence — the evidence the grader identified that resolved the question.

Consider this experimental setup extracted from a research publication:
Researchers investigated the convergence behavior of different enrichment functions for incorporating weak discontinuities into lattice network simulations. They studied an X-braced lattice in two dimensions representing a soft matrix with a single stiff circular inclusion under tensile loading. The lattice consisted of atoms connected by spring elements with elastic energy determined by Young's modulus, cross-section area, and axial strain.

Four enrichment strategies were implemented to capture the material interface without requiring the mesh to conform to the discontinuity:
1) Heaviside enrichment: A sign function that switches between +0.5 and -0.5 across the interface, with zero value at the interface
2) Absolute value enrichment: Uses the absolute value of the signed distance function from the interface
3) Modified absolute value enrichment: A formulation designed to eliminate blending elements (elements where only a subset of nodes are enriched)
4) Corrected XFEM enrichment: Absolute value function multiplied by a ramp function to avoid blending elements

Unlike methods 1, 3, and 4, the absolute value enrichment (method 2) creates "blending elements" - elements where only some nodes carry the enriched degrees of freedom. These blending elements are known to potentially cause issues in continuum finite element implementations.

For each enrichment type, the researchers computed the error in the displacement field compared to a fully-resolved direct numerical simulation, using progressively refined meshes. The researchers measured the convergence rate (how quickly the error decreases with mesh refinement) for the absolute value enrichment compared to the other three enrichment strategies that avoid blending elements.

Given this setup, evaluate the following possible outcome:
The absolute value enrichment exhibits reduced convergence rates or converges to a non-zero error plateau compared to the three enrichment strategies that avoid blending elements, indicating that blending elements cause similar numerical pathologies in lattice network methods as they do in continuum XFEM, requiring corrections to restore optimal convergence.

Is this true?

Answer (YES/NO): NO